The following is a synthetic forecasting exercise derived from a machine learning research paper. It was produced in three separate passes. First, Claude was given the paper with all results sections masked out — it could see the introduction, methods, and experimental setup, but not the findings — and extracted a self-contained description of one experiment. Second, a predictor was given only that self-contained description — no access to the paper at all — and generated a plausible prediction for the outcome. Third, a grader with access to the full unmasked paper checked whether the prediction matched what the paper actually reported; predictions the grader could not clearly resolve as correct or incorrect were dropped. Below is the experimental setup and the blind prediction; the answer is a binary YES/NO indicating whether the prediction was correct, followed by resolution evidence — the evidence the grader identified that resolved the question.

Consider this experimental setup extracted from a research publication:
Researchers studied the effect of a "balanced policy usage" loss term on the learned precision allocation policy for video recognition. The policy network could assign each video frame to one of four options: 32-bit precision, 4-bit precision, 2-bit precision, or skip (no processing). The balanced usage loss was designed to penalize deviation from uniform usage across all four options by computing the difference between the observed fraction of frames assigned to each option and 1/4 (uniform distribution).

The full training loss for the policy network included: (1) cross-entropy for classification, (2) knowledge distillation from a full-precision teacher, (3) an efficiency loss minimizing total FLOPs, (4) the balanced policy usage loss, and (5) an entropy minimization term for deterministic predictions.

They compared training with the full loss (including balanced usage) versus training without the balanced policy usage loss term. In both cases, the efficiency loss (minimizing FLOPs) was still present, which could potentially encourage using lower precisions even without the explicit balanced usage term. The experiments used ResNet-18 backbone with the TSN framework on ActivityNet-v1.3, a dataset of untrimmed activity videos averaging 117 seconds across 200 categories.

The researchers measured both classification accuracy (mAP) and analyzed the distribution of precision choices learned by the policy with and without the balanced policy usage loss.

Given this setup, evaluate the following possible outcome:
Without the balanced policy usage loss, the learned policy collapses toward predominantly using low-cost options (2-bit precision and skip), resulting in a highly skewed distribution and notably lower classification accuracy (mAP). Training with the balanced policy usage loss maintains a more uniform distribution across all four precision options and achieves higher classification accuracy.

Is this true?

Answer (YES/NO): NO